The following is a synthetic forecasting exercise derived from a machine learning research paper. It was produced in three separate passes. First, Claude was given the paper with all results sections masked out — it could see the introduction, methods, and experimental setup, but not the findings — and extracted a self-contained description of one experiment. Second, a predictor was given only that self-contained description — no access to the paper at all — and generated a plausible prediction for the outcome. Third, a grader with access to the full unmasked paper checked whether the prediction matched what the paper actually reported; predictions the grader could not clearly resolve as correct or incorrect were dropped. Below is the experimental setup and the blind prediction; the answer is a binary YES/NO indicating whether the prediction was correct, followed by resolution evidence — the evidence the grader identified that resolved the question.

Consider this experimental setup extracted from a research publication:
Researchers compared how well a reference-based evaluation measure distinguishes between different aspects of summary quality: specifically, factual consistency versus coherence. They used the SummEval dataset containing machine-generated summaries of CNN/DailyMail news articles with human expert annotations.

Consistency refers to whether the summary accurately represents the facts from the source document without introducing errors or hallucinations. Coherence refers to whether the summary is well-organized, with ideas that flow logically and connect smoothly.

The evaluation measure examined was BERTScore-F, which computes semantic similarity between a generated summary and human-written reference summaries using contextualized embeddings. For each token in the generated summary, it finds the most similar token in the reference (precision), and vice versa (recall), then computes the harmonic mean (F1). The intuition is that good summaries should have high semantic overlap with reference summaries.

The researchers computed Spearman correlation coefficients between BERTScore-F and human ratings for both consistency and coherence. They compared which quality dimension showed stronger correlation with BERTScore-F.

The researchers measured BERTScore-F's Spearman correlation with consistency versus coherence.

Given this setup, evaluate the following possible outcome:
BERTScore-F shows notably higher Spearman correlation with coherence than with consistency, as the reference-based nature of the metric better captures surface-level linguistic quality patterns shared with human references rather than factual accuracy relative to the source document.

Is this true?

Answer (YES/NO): YES